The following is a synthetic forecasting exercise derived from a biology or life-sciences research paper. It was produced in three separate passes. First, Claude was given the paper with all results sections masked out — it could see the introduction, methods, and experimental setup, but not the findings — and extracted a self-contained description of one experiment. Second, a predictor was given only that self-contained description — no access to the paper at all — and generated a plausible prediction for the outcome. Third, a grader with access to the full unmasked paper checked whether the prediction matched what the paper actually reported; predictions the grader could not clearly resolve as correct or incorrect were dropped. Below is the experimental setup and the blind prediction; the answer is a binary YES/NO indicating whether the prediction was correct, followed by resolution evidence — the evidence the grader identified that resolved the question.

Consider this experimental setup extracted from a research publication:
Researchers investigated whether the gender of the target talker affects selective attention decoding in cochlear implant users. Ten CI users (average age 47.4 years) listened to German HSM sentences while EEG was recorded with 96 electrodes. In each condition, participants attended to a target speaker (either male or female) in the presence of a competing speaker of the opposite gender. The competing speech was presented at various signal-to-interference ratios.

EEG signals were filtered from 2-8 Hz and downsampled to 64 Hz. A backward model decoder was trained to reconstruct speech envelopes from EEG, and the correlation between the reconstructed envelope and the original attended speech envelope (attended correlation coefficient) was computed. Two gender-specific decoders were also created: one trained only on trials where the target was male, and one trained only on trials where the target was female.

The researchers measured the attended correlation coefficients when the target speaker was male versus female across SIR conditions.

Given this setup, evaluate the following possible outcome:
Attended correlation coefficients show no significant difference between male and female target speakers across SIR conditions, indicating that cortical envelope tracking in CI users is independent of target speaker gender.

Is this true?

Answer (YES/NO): YES